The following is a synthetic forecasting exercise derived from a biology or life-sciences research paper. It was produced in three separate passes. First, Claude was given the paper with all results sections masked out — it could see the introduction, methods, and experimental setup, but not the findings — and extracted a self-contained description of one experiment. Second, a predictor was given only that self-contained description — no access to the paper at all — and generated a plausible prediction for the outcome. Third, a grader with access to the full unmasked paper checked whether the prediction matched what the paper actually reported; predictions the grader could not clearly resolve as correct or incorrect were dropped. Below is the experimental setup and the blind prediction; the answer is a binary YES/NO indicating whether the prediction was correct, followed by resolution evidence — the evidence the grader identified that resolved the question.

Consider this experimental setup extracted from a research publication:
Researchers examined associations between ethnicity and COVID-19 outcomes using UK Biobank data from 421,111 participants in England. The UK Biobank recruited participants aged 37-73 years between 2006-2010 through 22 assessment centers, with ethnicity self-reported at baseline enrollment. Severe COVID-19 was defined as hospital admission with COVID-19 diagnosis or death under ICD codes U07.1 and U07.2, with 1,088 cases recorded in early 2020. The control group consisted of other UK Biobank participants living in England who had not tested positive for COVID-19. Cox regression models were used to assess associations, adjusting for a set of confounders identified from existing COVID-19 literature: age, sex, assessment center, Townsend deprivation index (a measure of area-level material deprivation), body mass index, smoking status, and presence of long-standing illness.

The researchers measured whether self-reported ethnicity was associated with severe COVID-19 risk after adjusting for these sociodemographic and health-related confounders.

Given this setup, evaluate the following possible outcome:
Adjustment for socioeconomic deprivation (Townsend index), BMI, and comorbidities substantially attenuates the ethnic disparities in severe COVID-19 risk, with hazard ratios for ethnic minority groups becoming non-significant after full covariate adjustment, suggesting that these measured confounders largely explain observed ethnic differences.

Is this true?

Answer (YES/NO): NO